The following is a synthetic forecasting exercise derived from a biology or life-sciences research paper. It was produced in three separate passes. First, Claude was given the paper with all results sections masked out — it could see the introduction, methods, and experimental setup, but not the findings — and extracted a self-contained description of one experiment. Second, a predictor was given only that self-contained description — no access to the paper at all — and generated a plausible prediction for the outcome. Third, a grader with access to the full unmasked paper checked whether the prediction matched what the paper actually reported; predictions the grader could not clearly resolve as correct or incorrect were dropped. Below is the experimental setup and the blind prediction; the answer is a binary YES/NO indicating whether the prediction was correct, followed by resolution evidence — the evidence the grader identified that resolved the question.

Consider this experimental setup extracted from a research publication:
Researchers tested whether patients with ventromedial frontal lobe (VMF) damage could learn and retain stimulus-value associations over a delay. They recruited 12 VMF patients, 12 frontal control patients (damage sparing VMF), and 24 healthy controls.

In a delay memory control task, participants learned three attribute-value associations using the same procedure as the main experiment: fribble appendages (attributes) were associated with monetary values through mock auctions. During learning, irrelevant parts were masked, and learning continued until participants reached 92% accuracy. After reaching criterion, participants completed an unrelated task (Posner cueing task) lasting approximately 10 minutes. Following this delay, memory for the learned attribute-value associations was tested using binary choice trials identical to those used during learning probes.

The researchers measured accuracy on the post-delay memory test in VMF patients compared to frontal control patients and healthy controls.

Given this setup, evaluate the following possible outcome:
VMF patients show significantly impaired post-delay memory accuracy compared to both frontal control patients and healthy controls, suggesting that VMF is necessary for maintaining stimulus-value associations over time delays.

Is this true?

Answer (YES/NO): NO